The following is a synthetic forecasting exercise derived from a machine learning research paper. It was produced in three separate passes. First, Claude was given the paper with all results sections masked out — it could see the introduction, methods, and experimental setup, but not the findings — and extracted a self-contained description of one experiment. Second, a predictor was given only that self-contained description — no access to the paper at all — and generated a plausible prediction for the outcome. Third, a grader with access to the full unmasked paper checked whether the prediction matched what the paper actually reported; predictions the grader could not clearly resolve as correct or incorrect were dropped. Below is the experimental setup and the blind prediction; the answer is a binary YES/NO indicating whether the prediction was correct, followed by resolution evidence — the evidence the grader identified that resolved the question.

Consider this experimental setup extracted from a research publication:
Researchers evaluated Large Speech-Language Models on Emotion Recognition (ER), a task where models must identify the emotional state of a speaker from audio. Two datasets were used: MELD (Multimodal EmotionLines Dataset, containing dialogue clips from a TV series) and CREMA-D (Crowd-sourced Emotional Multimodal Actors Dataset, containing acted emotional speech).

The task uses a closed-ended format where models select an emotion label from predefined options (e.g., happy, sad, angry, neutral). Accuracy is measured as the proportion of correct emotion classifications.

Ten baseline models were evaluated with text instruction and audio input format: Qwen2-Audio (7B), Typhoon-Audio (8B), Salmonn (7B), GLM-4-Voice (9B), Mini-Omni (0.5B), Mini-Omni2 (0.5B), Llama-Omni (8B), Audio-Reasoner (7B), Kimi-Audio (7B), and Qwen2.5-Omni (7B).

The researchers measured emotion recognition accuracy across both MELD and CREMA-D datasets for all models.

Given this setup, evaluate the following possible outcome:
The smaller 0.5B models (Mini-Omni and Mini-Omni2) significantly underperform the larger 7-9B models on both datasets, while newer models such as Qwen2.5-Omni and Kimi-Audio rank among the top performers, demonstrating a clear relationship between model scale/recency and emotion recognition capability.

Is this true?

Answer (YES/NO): NO